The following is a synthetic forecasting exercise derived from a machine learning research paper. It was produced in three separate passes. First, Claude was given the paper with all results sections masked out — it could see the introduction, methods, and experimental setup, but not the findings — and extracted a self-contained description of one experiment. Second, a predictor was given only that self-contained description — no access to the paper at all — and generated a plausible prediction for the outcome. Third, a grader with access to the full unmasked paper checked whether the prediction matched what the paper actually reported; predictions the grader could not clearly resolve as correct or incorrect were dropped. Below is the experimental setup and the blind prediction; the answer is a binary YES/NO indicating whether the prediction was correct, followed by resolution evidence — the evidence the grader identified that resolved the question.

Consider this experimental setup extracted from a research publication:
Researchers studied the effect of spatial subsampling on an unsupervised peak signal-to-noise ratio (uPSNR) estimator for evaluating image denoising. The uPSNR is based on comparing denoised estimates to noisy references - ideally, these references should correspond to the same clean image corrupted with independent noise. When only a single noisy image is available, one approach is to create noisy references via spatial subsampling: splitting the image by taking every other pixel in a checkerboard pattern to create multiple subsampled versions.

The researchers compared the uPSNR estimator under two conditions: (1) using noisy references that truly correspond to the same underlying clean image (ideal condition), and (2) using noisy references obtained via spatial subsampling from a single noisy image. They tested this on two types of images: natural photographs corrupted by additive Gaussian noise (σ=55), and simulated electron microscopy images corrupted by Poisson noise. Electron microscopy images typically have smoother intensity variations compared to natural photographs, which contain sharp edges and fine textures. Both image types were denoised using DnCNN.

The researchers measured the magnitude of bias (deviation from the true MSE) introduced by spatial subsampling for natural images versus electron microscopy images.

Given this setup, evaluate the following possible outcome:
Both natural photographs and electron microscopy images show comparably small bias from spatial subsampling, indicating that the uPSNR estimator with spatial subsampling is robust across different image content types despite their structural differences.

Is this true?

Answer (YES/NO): NO